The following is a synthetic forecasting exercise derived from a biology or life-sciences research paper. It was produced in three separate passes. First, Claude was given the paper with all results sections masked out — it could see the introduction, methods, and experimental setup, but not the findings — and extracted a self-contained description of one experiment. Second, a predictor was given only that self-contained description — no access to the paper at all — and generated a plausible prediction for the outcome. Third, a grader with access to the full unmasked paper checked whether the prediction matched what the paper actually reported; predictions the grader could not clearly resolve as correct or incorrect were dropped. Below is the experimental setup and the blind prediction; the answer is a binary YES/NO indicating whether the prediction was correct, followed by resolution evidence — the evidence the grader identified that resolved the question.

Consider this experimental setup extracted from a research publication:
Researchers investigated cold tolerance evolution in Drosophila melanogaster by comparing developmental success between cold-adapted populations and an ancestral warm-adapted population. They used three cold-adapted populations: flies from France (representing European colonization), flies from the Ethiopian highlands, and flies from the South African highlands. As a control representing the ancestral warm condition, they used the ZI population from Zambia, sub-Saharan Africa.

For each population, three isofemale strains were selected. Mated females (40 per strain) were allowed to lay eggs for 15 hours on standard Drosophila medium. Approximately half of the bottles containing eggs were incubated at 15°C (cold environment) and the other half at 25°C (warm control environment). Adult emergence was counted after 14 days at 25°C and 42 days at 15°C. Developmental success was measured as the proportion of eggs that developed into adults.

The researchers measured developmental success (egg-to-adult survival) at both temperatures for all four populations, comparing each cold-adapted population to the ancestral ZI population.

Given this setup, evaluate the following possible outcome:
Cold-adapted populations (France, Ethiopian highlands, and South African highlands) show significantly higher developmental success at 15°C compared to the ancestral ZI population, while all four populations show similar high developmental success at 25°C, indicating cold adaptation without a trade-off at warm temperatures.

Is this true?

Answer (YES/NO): NO